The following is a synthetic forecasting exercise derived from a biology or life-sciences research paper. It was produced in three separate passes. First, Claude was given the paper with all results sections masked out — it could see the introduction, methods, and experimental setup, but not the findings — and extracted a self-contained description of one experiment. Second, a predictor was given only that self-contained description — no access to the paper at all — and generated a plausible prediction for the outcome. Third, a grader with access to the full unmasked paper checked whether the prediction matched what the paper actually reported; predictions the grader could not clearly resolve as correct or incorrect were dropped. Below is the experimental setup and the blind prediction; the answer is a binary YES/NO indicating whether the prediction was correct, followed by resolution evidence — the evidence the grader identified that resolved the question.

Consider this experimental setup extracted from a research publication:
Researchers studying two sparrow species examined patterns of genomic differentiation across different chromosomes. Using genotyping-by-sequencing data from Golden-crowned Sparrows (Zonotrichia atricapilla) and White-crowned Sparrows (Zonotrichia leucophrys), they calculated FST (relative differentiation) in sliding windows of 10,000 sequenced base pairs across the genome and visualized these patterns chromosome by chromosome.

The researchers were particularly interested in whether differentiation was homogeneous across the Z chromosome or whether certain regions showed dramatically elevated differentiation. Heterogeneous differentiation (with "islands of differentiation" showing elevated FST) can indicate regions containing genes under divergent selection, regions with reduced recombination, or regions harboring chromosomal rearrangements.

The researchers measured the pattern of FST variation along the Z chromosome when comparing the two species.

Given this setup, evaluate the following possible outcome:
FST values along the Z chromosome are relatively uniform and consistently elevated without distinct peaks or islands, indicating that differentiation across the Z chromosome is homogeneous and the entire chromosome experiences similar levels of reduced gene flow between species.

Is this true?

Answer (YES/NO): NO